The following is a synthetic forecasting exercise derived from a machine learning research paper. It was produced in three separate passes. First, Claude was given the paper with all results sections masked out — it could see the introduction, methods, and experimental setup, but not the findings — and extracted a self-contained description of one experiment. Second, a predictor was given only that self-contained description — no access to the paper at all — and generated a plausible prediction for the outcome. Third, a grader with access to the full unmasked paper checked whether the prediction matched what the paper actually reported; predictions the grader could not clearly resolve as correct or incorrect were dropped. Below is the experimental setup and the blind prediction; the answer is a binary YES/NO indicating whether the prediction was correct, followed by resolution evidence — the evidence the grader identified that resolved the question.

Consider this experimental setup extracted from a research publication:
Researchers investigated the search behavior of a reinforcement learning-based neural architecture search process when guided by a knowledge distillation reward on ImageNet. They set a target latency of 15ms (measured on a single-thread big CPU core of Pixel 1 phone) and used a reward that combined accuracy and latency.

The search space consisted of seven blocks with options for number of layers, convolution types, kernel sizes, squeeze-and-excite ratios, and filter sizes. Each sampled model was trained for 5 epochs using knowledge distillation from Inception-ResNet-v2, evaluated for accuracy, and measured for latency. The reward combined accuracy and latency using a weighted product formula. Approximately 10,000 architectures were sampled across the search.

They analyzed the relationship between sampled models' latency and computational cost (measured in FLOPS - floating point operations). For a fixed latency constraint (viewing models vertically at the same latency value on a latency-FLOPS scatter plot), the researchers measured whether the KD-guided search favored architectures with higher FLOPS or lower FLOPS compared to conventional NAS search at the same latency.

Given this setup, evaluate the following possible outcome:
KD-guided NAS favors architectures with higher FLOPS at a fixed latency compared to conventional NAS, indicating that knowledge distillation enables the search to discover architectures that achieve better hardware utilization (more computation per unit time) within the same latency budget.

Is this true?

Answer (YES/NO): YES